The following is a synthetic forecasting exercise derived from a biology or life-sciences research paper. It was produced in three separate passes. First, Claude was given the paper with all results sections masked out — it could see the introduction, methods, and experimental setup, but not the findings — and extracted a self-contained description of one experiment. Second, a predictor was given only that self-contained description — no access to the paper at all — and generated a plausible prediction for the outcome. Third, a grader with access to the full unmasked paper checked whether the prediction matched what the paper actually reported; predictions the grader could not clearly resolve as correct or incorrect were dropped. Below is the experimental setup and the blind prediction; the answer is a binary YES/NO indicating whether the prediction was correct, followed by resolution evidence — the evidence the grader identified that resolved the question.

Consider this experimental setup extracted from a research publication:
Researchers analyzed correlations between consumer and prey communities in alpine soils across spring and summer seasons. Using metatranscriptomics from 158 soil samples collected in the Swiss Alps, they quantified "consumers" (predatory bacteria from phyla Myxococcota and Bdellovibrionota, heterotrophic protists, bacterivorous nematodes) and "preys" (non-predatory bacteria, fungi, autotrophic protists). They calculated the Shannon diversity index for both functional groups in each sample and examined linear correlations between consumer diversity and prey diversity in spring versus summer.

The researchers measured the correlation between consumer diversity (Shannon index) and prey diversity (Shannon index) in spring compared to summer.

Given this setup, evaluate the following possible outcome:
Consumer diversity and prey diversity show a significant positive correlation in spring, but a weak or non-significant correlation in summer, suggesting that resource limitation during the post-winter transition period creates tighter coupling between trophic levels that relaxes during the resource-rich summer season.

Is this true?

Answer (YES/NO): NO